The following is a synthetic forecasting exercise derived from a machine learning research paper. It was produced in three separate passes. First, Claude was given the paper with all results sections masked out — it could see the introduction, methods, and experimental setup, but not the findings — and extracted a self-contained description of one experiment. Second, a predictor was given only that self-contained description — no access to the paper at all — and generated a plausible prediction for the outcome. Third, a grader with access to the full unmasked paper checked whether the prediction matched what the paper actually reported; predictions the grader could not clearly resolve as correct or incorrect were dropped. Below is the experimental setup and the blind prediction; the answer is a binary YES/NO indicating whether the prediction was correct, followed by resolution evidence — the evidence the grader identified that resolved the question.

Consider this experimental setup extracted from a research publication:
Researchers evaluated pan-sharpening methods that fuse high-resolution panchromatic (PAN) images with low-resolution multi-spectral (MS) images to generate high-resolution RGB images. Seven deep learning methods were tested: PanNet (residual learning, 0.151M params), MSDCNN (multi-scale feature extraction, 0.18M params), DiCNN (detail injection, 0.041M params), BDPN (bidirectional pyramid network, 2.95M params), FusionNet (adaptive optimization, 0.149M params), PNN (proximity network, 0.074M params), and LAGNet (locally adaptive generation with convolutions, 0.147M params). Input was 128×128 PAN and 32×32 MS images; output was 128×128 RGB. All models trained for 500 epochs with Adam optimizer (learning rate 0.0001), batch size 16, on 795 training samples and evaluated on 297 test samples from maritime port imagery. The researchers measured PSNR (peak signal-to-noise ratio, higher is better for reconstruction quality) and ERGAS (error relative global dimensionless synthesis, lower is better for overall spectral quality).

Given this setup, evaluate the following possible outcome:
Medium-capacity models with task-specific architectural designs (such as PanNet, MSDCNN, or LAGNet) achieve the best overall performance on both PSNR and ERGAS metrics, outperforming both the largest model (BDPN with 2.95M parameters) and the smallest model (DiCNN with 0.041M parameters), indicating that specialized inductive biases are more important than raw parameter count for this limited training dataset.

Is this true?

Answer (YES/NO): YES